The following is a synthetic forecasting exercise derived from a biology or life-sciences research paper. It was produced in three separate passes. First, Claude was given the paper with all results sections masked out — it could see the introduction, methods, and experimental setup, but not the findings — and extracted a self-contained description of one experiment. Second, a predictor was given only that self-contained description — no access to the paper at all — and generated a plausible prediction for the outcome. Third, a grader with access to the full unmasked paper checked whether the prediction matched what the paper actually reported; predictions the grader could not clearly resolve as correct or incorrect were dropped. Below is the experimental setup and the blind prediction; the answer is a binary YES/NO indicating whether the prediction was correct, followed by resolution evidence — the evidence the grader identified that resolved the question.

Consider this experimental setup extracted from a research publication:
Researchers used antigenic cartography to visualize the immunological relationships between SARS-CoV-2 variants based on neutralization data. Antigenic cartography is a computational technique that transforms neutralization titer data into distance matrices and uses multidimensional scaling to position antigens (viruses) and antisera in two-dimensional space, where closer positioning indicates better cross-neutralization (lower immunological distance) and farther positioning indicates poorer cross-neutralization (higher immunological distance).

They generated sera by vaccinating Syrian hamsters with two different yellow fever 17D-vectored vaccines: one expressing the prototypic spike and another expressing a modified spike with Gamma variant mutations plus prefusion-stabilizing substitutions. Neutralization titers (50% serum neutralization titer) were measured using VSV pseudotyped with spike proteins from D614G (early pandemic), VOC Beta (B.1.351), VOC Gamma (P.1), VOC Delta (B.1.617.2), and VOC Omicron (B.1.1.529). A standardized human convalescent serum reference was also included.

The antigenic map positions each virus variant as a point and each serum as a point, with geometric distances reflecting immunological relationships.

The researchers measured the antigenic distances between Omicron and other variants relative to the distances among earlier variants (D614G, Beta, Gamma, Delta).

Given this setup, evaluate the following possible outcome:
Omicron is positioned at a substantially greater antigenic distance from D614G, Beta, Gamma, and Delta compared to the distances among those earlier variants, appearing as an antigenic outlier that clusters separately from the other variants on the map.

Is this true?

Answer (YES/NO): YES